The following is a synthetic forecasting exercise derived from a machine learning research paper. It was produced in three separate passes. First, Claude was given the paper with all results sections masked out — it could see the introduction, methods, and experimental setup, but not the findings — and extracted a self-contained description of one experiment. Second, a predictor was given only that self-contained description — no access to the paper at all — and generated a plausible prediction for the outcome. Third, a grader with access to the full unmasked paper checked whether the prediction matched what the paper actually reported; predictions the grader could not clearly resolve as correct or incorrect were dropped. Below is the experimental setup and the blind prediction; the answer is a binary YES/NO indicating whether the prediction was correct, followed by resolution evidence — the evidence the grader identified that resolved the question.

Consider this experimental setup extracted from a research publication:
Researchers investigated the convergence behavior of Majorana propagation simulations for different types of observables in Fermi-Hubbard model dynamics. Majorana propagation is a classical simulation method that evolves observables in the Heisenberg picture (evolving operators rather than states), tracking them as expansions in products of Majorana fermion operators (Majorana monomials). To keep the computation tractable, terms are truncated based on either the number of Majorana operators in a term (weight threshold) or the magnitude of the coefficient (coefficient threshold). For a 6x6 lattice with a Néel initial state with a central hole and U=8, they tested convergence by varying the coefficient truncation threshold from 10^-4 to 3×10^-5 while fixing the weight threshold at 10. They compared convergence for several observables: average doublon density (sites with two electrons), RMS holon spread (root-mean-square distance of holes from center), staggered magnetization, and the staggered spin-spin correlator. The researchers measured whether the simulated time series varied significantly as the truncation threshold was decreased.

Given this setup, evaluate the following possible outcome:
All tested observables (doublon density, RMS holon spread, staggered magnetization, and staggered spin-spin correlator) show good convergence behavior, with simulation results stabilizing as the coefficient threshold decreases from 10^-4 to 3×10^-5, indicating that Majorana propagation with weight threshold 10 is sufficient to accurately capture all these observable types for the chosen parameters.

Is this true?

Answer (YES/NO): NO